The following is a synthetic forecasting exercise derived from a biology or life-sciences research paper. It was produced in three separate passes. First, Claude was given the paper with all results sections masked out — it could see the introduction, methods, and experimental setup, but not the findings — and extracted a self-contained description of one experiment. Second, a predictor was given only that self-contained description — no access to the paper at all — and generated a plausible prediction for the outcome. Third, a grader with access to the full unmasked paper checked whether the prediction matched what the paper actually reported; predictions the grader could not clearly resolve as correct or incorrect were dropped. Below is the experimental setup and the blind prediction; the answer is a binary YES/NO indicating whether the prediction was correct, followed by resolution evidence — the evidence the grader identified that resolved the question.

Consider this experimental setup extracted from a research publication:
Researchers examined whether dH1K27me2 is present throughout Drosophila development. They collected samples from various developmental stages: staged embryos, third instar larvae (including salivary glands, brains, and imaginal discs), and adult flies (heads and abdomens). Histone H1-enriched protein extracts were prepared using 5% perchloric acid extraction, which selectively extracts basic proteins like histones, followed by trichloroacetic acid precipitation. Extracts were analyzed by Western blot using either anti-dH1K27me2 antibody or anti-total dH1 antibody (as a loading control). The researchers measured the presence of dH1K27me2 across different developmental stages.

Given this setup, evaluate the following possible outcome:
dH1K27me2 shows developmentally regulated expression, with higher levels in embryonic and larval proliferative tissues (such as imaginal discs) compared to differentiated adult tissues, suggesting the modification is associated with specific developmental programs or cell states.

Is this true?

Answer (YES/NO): NO